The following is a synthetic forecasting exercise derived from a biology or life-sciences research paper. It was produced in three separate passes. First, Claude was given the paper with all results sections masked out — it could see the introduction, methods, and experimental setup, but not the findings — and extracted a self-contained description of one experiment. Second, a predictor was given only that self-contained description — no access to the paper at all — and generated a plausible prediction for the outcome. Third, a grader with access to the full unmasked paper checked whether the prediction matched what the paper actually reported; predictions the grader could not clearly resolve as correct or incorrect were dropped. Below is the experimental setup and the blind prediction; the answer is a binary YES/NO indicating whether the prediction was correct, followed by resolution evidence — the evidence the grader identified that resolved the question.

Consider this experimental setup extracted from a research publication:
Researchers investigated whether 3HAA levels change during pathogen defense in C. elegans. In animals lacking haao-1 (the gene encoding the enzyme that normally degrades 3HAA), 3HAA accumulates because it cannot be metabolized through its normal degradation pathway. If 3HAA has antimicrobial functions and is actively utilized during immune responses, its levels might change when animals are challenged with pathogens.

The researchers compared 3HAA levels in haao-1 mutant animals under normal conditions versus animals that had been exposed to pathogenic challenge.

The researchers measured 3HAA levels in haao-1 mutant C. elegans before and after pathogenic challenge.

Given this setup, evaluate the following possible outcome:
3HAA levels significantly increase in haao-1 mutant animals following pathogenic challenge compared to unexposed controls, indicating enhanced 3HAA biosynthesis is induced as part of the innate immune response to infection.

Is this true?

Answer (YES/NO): NO